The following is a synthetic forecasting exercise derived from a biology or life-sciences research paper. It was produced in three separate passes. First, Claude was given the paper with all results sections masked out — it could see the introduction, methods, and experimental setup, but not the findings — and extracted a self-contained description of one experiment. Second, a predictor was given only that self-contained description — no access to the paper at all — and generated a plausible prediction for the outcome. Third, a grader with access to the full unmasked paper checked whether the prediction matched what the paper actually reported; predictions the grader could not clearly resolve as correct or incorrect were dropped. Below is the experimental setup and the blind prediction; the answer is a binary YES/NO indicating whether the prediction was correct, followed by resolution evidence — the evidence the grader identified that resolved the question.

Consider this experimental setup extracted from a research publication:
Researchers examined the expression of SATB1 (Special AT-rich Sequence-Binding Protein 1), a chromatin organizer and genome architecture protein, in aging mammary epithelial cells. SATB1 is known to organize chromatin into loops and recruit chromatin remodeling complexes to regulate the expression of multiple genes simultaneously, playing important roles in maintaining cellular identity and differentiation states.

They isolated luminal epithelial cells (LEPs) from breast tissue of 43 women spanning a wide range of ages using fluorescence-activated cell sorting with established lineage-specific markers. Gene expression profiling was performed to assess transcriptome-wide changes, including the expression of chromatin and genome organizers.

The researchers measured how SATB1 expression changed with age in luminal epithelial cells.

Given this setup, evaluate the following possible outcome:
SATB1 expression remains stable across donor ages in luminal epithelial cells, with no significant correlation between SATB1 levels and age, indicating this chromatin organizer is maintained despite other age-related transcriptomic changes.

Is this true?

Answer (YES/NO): NO